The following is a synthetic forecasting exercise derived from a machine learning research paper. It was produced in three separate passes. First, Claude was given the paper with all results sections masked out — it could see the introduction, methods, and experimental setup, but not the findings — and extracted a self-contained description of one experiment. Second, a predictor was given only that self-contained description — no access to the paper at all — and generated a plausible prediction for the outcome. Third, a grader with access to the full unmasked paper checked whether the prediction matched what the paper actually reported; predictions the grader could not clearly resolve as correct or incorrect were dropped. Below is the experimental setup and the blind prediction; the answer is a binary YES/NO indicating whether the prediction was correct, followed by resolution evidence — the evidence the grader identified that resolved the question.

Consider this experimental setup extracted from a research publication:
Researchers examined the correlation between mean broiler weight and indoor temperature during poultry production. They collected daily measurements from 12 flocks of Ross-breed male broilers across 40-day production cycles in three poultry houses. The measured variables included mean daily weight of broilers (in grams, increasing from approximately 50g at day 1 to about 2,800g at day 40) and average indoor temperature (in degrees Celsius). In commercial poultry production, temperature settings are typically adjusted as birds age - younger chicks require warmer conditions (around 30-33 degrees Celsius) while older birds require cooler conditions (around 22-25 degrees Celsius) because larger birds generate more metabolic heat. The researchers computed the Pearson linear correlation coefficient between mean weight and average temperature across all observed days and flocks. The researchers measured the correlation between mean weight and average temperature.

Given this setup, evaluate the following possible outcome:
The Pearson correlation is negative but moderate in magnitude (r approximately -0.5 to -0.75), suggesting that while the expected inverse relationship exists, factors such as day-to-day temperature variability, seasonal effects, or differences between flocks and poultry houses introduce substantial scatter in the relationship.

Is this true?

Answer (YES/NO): NO